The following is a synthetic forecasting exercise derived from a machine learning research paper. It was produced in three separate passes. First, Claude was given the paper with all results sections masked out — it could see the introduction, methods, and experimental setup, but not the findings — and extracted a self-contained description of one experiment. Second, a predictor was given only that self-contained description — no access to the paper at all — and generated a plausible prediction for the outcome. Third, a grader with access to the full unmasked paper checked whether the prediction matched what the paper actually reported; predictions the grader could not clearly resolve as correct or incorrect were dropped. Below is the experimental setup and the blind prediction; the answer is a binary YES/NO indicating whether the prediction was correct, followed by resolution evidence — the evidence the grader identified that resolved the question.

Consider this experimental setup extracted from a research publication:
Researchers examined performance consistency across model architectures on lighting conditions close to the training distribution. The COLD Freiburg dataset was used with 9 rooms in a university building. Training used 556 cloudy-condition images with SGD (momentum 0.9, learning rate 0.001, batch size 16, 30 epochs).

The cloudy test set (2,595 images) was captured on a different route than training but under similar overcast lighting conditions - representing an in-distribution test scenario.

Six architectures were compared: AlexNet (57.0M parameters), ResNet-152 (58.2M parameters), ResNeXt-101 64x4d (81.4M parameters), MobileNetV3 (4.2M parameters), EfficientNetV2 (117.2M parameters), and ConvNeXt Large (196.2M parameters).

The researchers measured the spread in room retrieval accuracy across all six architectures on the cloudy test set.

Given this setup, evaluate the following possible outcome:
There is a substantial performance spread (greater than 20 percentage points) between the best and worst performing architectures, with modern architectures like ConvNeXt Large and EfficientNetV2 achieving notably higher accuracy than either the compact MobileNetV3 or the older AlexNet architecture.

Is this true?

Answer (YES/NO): NO